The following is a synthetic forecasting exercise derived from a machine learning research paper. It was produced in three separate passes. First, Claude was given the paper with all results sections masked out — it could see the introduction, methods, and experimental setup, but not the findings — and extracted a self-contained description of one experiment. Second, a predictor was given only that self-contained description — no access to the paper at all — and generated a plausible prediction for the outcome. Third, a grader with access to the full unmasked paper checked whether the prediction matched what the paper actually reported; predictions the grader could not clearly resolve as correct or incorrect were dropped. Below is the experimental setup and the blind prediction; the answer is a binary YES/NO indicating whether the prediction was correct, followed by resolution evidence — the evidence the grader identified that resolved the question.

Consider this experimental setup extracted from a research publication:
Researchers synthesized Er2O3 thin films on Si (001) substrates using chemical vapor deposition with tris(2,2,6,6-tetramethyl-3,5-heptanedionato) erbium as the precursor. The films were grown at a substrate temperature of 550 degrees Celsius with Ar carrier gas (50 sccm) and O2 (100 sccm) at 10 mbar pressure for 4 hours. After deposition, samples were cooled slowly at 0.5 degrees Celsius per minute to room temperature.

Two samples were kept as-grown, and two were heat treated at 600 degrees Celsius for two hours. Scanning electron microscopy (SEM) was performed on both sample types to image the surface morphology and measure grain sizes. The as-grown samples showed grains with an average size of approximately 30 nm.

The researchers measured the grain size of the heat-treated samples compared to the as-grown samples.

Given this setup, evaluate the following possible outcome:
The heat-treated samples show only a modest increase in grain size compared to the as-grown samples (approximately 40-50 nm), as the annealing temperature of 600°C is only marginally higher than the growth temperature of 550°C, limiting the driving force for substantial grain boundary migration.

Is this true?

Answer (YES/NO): NO